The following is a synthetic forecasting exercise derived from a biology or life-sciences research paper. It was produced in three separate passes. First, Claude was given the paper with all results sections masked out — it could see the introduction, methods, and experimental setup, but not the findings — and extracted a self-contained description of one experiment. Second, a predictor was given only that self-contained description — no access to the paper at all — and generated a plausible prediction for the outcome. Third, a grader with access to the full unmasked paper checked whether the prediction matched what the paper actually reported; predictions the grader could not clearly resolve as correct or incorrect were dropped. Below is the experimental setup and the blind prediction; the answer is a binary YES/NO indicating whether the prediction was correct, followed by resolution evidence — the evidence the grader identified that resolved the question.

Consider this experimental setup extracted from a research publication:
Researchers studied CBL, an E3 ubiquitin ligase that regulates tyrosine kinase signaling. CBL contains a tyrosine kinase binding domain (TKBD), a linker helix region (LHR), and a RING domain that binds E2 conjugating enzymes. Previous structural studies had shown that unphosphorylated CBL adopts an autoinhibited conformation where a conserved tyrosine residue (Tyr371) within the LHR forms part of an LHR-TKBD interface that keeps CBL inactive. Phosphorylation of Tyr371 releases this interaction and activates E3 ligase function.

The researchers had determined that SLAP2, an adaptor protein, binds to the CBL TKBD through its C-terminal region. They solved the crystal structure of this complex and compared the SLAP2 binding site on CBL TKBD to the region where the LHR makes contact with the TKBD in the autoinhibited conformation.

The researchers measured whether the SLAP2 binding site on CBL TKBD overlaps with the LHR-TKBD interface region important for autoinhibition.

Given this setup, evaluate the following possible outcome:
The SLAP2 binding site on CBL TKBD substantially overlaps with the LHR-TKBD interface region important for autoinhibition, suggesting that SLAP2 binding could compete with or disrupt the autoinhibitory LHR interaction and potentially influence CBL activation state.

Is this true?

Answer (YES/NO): YES